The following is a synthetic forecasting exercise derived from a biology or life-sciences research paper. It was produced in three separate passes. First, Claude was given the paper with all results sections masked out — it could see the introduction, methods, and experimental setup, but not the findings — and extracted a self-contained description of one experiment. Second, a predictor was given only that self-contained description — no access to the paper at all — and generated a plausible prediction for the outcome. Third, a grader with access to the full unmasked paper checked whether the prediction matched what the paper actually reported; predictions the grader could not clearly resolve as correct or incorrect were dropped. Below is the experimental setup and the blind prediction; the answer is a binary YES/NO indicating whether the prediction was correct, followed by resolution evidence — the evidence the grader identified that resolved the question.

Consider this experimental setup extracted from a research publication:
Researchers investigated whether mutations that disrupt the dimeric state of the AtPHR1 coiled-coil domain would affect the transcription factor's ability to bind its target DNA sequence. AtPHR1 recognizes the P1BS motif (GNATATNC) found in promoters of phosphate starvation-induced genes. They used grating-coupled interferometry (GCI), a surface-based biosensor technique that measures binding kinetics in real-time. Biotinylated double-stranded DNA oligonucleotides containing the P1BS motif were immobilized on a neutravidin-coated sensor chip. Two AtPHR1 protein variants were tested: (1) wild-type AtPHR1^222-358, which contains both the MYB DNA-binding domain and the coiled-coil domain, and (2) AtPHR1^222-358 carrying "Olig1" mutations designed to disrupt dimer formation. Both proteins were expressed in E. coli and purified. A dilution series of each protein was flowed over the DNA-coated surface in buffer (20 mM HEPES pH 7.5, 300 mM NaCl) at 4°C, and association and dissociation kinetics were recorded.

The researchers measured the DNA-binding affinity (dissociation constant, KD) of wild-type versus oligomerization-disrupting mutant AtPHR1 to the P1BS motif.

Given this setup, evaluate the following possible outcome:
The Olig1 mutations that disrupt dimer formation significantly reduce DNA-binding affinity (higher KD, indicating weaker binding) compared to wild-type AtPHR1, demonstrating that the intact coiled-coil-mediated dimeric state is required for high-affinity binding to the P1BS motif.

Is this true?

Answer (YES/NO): YES